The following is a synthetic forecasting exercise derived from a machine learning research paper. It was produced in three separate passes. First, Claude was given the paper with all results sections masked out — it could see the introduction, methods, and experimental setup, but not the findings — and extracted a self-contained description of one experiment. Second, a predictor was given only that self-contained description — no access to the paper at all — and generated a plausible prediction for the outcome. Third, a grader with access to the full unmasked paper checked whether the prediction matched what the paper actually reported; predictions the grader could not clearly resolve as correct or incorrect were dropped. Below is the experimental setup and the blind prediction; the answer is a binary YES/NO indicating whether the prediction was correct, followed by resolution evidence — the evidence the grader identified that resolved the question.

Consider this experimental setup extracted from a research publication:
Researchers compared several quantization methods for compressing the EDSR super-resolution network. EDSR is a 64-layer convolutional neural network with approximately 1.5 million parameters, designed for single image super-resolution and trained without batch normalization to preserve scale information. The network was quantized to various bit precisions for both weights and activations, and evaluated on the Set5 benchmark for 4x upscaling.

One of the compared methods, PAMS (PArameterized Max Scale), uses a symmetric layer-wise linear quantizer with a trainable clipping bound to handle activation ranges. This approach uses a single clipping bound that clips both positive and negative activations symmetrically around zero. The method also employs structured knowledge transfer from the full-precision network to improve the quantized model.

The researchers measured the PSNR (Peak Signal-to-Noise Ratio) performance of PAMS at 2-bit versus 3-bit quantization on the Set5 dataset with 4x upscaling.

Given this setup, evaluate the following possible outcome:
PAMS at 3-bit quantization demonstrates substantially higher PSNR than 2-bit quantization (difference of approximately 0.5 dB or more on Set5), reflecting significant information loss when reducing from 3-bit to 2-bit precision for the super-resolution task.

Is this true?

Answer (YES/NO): NO